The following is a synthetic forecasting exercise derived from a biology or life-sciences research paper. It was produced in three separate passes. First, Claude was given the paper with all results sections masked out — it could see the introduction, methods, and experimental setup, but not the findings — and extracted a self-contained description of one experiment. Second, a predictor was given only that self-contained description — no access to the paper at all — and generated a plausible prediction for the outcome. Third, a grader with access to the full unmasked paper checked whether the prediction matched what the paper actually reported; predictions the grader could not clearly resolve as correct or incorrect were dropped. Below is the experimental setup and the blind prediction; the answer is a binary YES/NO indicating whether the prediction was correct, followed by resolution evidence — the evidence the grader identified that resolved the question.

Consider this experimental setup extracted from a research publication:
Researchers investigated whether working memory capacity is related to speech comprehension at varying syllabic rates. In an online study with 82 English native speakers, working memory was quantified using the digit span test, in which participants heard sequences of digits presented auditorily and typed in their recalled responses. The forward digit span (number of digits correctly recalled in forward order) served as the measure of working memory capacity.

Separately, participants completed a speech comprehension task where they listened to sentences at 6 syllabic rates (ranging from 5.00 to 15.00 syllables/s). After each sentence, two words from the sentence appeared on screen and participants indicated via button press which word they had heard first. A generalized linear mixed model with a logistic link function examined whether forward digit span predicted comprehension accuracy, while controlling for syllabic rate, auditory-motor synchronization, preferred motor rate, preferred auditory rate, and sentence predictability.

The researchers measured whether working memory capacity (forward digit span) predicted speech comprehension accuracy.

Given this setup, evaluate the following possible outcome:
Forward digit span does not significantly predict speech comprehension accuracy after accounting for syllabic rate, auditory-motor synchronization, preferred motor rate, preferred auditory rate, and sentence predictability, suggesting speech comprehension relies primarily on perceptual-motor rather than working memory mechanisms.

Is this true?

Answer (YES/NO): NO